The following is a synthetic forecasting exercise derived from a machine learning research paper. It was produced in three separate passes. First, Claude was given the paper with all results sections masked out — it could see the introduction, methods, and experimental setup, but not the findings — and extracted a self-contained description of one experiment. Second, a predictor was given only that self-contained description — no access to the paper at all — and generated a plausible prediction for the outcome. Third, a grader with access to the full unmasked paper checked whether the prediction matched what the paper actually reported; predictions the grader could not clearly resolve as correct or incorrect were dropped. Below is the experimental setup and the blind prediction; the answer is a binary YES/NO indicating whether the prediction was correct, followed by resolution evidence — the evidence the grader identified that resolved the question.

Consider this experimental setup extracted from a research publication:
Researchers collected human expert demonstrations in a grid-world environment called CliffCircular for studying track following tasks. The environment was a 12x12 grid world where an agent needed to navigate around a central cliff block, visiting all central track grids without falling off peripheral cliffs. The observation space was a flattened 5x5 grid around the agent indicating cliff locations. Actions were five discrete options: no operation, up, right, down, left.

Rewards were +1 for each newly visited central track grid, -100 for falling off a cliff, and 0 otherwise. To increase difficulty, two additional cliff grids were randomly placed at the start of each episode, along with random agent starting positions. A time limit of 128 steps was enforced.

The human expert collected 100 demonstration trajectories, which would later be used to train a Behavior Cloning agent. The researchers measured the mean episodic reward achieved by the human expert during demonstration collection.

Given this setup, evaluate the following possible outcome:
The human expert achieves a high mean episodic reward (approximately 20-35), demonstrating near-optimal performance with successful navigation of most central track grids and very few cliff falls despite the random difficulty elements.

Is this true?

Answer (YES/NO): NO